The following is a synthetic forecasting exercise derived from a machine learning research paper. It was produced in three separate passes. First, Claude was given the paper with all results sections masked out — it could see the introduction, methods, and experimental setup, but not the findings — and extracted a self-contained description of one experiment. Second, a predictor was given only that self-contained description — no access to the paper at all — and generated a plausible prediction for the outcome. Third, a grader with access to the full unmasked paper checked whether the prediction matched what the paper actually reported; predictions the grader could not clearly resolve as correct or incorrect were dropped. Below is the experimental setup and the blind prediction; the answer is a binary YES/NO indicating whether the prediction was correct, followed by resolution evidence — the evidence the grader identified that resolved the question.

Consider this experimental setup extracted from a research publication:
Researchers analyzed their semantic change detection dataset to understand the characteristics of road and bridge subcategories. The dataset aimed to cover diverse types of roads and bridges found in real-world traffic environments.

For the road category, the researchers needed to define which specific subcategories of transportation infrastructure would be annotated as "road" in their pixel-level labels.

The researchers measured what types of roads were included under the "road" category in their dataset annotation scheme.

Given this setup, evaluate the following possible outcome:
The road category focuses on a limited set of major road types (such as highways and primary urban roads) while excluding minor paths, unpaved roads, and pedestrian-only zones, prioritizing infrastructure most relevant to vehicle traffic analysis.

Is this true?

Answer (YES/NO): NO